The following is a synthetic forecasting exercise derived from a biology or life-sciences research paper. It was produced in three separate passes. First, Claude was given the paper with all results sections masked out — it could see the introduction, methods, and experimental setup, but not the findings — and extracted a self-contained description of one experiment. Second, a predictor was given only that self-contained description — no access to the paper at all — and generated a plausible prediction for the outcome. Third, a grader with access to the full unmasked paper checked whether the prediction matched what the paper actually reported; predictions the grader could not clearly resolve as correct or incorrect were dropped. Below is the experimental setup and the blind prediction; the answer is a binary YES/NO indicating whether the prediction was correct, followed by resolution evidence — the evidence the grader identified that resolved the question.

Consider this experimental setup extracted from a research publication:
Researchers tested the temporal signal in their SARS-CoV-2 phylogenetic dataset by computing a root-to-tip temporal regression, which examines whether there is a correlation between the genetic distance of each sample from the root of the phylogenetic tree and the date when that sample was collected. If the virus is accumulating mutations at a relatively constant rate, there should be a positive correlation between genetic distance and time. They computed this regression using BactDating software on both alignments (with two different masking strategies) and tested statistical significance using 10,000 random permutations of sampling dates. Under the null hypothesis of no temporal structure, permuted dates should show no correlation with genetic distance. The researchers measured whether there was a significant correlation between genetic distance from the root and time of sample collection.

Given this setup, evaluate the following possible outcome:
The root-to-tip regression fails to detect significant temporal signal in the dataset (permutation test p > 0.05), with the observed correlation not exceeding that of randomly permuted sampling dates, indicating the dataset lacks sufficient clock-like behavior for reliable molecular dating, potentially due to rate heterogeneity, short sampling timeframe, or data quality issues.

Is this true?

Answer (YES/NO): NO